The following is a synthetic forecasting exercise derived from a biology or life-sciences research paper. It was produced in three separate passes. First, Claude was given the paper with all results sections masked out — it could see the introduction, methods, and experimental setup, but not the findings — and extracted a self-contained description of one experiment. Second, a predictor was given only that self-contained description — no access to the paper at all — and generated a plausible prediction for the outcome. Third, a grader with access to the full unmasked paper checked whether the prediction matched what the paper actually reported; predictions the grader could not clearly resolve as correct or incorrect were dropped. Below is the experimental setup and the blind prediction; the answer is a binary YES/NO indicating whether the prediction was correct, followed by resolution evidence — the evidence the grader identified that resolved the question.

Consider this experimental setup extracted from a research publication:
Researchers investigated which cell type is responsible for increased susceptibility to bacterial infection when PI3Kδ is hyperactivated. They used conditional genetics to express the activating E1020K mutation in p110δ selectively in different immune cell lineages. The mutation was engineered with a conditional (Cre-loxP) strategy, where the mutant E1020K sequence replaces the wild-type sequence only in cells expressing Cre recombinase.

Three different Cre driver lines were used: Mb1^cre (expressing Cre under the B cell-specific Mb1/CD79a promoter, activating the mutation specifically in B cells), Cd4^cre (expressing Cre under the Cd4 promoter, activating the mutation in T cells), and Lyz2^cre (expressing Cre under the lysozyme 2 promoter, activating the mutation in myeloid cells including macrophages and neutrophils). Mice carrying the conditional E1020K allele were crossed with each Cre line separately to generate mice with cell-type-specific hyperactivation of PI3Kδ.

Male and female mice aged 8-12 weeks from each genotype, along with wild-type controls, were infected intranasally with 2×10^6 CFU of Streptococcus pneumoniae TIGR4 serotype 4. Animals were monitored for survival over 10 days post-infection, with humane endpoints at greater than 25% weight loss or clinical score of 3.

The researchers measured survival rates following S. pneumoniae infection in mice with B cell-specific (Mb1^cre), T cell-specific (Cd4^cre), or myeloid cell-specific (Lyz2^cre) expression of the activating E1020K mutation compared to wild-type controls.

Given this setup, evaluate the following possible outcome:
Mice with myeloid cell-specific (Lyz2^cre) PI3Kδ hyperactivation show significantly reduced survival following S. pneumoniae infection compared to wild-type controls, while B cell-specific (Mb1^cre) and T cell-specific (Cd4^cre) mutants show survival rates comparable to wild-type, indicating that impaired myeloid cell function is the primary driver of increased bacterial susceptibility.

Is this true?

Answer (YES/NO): NO